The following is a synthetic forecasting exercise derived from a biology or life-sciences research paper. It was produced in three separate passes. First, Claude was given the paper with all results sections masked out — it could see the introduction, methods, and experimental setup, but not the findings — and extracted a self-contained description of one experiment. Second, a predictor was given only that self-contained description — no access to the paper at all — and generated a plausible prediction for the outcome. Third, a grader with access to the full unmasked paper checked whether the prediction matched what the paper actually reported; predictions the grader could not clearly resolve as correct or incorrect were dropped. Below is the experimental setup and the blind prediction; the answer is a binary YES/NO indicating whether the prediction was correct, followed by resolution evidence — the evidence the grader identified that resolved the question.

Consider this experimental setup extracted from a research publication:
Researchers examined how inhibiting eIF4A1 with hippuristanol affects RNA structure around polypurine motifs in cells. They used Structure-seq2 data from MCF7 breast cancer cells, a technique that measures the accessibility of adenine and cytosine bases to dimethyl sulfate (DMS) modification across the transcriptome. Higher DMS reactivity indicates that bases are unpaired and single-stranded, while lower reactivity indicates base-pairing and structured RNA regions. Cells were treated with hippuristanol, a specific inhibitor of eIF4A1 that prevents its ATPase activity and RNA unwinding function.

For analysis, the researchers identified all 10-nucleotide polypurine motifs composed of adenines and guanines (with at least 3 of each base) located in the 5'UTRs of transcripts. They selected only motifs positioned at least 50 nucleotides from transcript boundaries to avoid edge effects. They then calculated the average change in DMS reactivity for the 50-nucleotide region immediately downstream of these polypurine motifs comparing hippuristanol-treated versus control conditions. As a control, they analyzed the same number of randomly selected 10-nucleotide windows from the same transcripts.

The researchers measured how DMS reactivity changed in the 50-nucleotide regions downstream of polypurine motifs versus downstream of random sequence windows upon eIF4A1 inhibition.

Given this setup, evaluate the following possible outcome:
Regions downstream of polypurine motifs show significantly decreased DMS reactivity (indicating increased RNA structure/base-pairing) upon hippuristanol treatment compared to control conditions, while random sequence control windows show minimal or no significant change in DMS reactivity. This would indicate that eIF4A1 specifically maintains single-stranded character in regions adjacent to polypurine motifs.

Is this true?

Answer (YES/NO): YES